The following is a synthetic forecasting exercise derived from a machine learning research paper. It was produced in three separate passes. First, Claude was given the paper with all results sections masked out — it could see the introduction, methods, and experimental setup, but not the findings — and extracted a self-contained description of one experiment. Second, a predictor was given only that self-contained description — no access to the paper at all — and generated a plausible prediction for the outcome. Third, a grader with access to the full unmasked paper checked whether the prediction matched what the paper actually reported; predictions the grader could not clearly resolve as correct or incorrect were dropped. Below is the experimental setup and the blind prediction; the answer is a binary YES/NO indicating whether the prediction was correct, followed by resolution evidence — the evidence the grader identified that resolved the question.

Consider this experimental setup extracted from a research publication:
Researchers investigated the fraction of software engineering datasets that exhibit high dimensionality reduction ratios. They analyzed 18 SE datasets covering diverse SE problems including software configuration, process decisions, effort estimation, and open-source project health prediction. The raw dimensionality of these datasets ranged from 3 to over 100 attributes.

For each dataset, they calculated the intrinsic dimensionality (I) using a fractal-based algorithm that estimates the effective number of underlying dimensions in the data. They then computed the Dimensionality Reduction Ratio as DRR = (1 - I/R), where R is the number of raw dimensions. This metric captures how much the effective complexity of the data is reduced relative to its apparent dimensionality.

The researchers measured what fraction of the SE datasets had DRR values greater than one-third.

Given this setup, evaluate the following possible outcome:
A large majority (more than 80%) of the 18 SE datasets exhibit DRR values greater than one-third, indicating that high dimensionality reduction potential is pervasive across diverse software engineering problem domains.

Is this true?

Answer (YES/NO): YES